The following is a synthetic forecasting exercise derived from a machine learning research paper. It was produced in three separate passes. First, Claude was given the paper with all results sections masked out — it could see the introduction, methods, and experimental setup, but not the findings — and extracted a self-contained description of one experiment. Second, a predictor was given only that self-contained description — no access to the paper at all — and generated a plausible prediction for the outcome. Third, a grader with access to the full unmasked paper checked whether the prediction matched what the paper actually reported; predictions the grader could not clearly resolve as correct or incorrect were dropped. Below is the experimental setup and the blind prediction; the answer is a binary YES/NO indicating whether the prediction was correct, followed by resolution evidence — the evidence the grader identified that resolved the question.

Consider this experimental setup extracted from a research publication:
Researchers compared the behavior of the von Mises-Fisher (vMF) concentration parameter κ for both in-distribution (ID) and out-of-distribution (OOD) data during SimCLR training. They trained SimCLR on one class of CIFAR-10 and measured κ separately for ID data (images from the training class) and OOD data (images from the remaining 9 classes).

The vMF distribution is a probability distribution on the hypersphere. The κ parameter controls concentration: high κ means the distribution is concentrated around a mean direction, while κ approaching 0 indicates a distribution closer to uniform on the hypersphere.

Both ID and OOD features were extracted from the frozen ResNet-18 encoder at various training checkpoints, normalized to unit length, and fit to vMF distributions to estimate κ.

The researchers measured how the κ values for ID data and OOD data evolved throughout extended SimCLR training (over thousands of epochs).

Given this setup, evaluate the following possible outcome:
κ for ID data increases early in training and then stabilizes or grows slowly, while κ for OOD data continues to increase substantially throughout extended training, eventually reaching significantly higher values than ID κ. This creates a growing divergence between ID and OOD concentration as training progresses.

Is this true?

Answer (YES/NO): NO